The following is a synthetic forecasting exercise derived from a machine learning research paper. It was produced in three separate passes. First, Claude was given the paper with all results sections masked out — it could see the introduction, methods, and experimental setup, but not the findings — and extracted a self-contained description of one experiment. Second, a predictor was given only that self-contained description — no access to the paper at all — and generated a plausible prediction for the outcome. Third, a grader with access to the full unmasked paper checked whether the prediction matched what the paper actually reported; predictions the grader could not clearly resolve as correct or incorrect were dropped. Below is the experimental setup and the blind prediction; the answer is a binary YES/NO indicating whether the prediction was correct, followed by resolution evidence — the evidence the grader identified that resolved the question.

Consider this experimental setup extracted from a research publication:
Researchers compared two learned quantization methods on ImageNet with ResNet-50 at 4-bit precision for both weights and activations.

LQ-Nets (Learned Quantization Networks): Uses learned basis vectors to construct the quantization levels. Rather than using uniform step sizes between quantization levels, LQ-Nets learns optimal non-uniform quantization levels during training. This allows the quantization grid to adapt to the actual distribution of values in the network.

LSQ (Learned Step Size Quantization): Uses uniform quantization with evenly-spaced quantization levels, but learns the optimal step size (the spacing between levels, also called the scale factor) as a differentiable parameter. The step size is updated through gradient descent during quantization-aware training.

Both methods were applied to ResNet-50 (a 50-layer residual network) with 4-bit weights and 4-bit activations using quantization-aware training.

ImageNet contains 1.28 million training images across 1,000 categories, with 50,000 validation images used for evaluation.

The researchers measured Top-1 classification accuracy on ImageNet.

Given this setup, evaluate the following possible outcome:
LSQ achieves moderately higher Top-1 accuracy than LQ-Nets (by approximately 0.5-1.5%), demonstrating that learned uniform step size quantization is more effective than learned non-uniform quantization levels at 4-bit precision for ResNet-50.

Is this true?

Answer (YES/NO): NO